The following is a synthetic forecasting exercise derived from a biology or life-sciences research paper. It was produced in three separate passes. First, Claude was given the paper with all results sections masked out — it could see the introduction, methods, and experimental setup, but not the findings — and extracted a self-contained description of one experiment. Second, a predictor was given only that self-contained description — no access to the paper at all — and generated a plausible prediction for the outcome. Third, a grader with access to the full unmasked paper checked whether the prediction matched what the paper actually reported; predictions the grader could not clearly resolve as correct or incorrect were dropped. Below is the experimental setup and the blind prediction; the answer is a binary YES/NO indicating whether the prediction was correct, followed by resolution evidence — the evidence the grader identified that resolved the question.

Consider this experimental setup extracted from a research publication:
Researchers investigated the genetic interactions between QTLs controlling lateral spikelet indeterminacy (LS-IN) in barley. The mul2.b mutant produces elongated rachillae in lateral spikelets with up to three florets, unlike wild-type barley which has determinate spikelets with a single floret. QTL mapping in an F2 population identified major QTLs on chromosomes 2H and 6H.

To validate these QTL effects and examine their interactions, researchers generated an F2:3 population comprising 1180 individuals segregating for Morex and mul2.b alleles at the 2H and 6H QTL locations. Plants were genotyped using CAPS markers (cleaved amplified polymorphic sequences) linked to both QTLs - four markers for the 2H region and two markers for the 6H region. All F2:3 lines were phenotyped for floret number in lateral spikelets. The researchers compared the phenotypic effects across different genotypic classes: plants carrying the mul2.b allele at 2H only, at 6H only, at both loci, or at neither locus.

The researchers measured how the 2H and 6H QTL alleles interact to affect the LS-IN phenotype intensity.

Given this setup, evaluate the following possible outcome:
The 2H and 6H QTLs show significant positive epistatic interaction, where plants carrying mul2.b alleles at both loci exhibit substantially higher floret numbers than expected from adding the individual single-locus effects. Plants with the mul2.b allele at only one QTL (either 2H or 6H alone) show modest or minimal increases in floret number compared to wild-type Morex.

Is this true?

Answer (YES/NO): NO